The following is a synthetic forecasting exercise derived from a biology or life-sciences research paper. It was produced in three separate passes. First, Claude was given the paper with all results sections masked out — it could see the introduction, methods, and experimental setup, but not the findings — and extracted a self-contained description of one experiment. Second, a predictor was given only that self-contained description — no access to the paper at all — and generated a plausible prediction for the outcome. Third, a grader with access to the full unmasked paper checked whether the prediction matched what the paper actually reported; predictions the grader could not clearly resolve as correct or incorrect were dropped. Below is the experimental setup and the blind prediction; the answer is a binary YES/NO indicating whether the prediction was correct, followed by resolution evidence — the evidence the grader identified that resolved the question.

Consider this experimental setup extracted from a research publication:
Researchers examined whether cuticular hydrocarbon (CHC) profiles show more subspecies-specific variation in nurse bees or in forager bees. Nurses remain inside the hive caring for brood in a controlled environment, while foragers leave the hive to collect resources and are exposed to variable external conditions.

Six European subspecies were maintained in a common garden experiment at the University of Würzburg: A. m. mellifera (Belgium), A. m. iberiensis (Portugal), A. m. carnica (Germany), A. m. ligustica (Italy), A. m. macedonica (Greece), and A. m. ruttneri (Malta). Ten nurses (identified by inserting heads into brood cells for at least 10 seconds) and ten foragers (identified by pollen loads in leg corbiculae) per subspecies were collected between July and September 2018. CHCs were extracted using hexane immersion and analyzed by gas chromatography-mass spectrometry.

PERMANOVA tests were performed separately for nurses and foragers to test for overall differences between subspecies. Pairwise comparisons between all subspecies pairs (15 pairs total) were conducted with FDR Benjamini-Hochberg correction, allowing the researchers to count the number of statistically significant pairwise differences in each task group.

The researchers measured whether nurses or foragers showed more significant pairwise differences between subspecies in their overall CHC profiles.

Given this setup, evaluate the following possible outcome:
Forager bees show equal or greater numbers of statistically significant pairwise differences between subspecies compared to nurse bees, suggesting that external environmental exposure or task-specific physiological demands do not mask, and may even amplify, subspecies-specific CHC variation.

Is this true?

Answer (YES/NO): YES